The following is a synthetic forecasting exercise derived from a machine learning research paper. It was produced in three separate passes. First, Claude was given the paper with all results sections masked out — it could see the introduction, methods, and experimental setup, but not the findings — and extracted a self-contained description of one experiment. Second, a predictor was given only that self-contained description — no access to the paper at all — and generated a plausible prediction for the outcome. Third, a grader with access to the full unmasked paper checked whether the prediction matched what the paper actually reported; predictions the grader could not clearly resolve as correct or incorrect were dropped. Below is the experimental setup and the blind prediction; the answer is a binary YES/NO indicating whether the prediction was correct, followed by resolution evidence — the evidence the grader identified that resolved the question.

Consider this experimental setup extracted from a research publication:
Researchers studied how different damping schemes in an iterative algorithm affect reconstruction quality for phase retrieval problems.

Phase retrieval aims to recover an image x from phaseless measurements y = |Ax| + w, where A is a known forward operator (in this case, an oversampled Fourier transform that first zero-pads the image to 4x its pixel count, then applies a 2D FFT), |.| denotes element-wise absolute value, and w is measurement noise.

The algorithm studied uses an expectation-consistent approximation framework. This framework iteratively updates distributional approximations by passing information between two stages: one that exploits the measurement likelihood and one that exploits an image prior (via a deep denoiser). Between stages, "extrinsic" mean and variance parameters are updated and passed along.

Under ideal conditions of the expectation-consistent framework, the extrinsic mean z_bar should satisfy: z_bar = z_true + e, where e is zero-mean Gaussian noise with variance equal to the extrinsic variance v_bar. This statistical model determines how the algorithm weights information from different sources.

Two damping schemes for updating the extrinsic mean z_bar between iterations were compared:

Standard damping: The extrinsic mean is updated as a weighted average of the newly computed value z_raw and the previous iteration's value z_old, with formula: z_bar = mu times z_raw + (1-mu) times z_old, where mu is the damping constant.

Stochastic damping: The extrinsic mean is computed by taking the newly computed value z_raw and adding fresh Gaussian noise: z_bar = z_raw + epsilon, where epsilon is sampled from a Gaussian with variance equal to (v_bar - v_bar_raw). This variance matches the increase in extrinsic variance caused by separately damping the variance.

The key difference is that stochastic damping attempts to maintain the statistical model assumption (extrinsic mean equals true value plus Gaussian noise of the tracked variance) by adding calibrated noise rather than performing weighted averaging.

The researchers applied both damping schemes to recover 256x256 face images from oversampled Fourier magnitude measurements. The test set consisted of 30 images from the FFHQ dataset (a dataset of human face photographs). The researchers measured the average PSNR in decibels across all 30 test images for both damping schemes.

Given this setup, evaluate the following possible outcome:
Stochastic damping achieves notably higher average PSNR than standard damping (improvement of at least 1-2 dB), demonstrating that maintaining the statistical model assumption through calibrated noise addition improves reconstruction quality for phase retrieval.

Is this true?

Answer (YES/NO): NO